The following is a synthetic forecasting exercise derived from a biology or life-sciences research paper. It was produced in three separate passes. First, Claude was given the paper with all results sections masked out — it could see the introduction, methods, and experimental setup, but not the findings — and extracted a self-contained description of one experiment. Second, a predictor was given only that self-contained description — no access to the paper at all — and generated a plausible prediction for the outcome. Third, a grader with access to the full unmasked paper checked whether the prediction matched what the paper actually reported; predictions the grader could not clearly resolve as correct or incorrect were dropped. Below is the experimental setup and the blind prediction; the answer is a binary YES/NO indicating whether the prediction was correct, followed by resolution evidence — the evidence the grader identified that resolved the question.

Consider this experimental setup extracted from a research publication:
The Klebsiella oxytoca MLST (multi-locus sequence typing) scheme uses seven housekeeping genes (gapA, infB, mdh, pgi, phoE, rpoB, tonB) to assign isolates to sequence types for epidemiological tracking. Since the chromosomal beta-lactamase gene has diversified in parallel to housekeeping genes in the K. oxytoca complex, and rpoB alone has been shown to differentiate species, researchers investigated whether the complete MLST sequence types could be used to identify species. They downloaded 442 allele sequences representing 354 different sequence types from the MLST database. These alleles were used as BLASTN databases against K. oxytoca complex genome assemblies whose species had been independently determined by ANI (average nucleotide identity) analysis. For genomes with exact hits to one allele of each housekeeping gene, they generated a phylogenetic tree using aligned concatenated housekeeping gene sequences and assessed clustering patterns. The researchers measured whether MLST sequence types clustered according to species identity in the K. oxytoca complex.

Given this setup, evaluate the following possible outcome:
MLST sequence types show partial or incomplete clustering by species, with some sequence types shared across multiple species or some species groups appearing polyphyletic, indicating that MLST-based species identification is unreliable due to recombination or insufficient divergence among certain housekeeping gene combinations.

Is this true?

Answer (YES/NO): NO